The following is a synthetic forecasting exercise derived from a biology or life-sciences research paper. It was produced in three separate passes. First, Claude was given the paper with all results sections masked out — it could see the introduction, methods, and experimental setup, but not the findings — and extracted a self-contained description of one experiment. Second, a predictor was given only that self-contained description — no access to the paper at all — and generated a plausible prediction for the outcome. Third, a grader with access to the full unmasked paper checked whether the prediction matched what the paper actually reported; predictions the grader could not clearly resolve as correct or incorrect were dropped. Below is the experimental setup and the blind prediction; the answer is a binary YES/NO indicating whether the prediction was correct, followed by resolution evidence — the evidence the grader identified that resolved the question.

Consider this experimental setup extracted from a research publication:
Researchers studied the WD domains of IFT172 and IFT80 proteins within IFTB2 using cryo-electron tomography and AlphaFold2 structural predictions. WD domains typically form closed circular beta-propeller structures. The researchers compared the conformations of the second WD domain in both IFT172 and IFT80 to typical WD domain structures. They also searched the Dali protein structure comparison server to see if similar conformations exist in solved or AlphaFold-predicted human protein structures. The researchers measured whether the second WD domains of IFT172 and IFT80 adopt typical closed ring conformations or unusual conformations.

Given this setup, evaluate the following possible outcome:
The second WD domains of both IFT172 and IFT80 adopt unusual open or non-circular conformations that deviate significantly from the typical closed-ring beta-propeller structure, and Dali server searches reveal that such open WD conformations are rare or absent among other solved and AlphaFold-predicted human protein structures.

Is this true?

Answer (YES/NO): YES